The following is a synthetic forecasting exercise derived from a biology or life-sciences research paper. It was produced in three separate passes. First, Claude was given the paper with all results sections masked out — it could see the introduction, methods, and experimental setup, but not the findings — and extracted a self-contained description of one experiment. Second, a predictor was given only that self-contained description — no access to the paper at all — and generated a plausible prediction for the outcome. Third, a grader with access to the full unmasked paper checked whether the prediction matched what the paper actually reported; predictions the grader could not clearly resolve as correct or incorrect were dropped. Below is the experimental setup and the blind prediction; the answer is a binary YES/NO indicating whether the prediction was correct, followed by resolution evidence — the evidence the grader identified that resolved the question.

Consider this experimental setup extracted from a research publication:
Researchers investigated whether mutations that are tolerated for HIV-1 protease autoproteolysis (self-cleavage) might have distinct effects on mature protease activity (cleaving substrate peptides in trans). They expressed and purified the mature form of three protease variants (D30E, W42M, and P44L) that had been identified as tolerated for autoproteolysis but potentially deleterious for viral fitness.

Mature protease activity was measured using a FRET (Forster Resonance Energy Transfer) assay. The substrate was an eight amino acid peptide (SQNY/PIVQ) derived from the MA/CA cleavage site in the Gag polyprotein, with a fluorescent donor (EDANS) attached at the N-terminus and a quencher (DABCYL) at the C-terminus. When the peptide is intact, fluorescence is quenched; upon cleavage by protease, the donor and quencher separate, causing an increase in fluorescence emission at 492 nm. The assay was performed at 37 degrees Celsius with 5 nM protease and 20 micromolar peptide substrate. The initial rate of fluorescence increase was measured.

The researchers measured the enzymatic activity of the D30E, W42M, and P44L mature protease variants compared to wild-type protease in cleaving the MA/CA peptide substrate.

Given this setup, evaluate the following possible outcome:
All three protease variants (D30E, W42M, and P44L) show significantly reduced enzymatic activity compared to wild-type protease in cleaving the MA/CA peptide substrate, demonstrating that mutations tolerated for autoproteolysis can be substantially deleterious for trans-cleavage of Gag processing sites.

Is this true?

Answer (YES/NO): YES